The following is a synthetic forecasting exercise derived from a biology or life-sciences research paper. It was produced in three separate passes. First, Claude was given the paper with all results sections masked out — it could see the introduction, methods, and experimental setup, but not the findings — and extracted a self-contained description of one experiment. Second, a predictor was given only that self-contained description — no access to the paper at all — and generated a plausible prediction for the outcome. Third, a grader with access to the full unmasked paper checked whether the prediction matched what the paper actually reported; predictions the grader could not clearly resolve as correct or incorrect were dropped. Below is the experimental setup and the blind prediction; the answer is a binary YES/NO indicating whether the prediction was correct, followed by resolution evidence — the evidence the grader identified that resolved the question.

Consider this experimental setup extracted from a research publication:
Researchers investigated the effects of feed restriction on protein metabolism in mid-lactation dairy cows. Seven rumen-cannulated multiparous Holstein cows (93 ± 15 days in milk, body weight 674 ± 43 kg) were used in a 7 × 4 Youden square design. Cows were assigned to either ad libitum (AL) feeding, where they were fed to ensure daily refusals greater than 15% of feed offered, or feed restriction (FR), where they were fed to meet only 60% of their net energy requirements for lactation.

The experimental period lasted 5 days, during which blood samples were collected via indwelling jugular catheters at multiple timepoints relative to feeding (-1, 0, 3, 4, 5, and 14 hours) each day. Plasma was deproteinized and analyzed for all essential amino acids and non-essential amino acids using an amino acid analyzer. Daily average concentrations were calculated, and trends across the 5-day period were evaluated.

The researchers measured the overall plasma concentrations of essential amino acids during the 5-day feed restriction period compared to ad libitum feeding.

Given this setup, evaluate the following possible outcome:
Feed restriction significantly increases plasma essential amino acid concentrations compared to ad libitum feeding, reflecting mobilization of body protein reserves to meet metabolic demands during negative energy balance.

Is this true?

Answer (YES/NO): NO